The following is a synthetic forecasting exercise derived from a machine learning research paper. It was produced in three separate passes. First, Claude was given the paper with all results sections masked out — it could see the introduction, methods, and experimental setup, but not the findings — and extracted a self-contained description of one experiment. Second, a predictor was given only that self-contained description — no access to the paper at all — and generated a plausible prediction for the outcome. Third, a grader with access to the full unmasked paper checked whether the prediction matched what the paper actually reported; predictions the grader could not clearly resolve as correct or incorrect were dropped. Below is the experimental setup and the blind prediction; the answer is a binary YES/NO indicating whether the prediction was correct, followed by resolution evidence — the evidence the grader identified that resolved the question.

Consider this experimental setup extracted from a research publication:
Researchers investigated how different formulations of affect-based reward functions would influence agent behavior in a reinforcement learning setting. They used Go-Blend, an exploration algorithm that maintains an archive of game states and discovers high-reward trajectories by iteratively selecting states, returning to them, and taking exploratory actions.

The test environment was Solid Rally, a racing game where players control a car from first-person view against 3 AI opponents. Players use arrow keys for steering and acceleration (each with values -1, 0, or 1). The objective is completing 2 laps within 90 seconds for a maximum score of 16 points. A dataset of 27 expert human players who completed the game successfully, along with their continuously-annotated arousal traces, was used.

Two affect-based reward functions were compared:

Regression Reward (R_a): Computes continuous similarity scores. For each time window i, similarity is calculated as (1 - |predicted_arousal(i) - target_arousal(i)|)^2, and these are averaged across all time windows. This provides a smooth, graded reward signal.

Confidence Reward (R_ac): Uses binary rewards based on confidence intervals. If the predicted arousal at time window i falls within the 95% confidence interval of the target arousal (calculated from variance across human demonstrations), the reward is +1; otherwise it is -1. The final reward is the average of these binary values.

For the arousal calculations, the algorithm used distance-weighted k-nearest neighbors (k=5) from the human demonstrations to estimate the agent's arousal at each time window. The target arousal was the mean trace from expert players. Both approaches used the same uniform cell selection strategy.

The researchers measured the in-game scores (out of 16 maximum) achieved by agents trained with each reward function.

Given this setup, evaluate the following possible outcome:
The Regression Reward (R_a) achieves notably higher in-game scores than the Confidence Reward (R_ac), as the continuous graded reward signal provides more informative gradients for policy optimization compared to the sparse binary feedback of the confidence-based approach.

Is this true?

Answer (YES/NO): YES